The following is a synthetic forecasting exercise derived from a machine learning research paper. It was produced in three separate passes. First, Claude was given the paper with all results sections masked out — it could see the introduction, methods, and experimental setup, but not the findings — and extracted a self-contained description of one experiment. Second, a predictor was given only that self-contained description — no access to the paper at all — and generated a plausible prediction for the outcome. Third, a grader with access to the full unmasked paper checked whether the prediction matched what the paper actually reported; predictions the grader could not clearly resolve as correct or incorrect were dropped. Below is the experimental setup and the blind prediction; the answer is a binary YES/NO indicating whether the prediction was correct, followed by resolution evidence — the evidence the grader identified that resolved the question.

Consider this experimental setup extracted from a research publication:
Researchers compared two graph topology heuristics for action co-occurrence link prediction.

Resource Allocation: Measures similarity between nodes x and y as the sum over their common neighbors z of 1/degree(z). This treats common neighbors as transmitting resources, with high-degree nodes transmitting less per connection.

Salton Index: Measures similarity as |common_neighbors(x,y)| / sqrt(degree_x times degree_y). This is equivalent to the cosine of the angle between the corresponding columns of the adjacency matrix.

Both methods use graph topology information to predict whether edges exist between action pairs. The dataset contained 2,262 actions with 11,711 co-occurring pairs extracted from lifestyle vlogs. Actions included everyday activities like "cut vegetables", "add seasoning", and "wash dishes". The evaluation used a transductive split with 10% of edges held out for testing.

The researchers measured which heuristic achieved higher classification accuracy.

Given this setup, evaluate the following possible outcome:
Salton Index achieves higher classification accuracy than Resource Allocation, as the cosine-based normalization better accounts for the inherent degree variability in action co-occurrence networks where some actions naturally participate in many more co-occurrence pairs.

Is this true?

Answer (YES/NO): YES